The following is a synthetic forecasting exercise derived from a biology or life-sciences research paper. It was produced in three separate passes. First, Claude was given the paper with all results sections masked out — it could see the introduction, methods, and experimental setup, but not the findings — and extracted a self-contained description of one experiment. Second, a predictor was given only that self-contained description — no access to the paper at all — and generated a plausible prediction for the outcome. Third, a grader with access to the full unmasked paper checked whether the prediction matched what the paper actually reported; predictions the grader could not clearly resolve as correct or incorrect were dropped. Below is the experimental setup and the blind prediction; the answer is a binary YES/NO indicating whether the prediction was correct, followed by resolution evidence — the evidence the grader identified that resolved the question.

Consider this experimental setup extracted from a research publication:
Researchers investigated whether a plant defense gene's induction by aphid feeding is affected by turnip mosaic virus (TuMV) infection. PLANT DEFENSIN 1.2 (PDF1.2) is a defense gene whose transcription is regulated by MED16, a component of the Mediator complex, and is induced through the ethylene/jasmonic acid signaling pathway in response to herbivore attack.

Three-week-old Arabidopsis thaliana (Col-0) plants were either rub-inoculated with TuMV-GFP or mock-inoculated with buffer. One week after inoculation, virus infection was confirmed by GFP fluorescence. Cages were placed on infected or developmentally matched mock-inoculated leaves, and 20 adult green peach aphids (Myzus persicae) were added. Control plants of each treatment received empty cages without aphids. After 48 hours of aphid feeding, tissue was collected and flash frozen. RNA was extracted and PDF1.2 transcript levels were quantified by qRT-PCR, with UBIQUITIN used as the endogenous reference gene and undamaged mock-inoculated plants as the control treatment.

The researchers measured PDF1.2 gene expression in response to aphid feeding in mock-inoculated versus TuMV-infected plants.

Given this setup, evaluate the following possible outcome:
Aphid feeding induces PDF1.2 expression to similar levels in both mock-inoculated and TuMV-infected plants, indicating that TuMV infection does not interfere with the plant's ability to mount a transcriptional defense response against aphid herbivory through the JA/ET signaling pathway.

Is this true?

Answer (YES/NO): NO